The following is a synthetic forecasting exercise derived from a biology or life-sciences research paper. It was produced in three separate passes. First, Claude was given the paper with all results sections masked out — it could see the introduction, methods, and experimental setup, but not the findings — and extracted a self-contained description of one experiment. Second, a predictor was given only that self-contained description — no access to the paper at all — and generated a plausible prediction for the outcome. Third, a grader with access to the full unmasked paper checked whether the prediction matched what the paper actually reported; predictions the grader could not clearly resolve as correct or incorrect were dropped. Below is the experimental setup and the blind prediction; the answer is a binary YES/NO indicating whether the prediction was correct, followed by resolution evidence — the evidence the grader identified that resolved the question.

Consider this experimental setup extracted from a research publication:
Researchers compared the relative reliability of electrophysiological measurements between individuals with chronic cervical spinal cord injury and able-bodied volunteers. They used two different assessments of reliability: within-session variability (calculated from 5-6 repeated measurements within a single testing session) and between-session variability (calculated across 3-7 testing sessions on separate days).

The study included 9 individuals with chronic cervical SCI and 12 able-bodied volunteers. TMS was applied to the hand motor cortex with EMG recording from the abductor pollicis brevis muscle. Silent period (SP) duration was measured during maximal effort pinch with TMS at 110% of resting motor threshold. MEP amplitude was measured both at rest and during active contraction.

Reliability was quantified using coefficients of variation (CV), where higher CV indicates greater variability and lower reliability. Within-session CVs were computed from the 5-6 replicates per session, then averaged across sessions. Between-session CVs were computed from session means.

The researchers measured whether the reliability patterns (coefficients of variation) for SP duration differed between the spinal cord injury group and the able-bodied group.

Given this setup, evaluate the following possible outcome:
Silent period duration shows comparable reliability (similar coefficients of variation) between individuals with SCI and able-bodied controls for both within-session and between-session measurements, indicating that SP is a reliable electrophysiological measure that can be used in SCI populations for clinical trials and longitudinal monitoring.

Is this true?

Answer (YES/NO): NO